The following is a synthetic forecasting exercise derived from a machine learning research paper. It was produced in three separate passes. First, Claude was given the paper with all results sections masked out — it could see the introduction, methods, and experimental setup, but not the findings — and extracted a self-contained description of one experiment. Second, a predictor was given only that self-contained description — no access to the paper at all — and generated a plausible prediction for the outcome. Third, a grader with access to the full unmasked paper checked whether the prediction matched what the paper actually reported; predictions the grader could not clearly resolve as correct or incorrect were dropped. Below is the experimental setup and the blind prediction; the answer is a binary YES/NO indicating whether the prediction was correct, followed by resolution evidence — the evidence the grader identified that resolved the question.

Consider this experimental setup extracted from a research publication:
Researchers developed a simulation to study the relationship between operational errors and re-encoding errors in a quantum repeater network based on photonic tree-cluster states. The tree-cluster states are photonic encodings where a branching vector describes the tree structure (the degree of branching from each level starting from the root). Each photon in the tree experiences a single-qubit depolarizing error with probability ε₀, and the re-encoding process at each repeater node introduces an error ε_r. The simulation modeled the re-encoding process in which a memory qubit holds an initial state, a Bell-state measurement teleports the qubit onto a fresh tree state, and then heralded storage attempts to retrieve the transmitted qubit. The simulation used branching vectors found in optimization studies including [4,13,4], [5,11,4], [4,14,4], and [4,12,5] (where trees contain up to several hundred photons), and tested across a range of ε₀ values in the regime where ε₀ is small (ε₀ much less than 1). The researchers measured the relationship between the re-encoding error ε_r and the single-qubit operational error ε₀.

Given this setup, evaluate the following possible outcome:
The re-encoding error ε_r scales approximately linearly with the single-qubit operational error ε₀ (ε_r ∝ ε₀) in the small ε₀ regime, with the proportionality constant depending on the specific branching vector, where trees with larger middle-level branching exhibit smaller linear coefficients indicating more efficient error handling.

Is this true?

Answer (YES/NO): NO